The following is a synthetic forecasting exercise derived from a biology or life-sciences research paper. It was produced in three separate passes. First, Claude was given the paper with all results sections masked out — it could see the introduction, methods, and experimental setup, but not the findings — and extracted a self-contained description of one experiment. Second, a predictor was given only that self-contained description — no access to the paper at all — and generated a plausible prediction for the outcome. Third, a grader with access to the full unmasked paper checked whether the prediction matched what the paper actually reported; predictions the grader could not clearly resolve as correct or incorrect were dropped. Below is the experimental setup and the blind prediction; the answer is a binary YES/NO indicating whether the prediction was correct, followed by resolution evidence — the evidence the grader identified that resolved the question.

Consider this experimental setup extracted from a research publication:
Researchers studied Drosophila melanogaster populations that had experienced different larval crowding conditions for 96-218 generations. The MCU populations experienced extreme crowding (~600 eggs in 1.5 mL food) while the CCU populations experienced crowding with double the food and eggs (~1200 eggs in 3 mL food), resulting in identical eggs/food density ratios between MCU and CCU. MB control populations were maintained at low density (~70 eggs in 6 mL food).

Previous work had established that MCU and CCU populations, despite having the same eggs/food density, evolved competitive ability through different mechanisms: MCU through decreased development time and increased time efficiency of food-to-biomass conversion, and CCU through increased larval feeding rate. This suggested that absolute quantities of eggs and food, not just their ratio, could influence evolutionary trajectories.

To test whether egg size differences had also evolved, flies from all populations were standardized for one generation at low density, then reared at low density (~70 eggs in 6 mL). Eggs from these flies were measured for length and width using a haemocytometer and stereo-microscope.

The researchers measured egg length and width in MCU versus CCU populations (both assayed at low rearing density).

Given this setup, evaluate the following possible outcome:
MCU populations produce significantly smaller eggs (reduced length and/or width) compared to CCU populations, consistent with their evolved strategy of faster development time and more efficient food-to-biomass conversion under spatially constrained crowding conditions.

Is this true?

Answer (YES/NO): YES